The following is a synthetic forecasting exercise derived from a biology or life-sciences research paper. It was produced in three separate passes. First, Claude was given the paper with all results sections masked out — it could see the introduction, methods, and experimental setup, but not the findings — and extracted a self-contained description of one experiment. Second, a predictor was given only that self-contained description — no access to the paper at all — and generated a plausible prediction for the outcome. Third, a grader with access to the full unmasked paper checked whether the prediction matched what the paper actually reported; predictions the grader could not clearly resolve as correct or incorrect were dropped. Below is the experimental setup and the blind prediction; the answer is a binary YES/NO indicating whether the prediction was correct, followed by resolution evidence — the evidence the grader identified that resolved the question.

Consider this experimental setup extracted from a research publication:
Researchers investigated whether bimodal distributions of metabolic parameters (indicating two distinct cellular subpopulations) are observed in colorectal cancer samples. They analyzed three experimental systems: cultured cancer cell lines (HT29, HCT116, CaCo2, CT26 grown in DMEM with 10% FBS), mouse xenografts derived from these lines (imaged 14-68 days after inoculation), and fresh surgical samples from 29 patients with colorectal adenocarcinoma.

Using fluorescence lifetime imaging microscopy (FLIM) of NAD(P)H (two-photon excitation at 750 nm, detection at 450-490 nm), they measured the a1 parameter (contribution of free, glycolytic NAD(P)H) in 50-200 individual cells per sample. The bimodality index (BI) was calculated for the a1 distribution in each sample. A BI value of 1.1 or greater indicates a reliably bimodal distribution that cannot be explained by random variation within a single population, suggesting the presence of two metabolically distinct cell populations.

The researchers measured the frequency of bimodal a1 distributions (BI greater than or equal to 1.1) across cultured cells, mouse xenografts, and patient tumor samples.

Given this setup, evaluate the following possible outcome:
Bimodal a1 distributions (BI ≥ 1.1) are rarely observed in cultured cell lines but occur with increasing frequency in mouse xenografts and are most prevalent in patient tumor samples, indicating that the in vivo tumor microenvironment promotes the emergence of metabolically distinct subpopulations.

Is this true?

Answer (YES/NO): YES